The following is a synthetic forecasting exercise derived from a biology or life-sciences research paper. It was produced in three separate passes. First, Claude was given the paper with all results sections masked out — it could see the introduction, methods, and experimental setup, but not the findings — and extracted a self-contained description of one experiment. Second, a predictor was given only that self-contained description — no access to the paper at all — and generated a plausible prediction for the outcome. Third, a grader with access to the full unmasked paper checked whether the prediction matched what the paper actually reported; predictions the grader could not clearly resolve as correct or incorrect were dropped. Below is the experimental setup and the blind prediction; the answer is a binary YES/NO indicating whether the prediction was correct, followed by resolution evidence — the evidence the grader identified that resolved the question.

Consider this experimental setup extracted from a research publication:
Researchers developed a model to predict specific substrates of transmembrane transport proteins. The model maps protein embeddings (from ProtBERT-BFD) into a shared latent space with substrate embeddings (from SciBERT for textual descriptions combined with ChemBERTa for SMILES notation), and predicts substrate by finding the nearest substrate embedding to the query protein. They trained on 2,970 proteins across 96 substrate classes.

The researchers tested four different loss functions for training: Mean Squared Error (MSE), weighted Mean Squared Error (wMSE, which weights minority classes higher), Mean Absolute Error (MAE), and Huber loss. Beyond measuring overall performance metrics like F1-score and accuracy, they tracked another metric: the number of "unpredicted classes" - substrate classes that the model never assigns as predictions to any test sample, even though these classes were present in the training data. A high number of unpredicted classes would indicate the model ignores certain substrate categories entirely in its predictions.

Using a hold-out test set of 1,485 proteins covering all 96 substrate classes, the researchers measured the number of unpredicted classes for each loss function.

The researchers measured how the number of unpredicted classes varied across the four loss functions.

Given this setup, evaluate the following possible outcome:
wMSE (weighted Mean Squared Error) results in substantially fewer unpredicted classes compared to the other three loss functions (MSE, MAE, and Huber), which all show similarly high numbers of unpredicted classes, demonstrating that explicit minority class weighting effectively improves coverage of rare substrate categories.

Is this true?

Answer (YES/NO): NO